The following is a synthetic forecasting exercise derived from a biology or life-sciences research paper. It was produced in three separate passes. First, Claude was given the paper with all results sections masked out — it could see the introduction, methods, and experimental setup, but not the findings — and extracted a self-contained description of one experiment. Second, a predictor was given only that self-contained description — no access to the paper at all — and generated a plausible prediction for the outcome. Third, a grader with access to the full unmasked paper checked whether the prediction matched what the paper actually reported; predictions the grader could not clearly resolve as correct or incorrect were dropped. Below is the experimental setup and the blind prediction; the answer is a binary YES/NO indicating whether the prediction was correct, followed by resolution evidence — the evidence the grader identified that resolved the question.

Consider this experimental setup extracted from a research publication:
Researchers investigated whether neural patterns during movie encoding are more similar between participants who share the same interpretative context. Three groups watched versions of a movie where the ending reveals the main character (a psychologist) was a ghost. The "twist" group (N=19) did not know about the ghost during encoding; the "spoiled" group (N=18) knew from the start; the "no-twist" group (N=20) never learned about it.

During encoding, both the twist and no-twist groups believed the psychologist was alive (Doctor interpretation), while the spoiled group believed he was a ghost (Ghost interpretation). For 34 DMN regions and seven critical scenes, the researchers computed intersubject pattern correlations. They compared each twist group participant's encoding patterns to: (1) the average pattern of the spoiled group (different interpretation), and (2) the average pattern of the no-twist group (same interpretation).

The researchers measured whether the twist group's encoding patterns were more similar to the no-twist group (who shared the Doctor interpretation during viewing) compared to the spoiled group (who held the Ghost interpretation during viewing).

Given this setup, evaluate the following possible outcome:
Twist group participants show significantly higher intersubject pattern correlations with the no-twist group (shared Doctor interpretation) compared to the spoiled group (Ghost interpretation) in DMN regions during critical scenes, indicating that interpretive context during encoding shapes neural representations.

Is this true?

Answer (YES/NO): YES